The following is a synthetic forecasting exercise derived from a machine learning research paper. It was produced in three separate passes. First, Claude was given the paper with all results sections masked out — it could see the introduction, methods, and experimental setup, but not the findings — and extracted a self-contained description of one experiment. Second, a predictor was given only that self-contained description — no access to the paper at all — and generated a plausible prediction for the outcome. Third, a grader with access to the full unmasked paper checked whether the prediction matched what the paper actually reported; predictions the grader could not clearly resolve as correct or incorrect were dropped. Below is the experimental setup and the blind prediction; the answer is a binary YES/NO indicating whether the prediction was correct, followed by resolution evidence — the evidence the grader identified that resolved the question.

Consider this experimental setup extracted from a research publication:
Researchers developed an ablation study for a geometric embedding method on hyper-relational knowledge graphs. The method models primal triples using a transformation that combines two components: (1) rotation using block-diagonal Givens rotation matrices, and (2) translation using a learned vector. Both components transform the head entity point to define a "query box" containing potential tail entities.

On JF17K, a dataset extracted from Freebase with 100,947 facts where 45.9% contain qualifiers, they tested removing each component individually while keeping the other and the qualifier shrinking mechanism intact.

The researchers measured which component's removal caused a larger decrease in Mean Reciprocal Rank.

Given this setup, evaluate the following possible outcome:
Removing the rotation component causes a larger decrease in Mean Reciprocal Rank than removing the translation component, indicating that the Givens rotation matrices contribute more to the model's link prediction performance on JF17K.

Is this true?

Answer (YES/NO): YES